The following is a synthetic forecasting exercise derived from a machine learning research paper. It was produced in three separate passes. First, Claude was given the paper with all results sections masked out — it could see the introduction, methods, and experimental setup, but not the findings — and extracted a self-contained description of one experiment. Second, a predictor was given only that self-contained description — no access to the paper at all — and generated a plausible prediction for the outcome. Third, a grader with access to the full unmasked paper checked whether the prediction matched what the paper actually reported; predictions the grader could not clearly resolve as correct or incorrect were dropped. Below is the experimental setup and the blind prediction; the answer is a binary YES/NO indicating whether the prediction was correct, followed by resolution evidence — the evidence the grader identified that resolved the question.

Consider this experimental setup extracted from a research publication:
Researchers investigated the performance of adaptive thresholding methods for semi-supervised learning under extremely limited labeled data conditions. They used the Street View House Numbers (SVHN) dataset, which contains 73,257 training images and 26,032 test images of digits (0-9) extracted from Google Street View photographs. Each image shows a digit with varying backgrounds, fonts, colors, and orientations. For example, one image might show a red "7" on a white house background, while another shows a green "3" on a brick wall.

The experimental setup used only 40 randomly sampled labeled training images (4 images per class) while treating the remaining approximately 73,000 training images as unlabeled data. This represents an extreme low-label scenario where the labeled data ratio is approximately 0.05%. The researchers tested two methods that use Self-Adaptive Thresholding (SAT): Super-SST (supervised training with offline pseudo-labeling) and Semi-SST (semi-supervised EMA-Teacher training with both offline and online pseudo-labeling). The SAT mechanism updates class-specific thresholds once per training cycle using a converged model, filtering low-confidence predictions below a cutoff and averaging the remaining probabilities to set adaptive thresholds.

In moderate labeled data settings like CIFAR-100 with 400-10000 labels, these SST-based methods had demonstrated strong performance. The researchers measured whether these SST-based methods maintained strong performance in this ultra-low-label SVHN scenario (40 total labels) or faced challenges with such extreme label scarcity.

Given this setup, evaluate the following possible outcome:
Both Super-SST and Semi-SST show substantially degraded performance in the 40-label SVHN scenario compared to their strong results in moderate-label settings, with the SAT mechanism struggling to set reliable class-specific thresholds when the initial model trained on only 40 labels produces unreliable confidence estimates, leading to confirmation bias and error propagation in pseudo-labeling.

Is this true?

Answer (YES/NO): YES